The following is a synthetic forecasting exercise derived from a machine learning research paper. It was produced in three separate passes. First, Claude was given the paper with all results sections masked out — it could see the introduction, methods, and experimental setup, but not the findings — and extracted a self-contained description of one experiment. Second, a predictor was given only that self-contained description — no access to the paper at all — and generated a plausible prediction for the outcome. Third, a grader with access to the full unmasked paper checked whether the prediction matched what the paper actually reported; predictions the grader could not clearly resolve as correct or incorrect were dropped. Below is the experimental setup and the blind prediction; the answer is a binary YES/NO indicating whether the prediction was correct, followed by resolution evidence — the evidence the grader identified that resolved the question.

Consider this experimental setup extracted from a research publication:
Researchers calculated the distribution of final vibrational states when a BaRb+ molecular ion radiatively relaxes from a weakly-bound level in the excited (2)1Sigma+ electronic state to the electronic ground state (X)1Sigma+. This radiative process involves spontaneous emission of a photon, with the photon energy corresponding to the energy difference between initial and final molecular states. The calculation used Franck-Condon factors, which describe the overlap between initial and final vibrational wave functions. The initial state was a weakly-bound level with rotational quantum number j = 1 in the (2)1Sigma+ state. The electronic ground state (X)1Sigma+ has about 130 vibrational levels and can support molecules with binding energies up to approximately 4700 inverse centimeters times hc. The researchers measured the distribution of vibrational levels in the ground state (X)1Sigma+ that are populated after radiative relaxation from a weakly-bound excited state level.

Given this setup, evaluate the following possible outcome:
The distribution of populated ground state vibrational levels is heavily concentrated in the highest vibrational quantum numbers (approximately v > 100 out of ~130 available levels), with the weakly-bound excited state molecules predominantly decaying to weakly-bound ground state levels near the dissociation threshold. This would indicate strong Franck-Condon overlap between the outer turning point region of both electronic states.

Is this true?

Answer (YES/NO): NO